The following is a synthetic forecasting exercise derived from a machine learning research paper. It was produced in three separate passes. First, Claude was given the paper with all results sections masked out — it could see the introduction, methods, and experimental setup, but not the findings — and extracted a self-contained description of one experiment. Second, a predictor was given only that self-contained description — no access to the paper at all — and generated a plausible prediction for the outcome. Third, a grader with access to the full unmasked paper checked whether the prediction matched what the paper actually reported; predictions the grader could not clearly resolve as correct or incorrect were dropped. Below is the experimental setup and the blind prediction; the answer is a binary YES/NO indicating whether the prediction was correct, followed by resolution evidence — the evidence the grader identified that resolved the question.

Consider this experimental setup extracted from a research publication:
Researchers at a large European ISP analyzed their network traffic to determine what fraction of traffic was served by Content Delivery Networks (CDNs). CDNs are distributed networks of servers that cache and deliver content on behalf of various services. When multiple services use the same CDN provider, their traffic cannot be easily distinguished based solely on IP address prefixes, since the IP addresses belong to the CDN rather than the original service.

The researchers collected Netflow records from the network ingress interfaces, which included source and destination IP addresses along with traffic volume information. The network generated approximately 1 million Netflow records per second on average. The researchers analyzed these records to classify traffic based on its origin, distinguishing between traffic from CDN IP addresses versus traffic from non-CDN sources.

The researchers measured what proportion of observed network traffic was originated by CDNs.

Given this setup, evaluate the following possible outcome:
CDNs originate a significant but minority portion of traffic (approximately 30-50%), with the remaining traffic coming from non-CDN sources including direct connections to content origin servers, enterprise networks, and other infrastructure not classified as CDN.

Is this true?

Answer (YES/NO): NO